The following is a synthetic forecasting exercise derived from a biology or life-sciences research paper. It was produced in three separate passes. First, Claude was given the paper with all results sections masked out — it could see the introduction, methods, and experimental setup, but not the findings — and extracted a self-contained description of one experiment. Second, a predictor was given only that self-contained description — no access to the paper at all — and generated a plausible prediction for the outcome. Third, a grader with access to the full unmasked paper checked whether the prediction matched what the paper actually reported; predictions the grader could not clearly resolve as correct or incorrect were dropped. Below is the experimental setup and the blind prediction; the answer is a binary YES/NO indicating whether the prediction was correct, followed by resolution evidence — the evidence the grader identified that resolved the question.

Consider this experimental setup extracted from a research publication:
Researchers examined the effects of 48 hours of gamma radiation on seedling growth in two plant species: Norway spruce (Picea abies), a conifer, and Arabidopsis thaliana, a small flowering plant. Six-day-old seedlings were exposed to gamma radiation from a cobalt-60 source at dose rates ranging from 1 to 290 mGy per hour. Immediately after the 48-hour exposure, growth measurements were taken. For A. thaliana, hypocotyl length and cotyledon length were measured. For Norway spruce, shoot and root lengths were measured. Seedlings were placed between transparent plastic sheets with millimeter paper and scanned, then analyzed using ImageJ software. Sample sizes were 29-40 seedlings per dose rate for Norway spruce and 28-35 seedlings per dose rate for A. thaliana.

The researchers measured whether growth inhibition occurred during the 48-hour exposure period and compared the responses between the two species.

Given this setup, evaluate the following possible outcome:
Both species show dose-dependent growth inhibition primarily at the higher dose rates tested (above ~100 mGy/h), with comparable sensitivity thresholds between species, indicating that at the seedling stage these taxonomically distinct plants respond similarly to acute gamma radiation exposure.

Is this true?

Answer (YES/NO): NO